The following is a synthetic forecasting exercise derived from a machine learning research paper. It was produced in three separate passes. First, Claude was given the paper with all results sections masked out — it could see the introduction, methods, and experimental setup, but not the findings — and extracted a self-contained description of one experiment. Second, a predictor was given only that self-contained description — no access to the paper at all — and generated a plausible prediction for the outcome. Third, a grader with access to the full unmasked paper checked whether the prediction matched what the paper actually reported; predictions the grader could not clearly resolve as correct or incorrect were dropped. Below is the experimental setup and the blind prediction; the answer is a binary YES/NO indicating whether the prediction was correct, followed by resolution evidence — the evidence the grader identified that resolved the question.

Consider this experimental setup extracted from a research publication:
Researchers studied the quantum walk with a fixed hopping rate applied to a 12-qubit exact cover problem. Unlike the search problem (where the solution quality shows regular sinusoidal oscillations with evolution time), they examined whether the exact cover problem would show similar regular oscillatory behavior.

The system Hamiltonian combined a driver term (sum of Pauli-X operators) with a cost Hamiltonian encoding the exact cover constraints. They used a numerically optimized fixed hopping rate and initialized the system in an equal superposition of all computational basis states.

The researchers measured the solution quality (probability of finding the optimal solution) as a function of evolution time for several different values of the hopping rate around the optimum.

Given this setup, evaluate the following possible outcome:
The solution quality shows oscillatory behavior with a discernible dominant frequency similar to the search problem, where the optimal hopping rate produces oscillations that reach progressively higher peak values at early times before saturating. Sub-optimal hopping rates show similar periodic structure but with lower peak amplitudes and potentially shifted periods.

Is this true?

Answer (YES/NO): NO